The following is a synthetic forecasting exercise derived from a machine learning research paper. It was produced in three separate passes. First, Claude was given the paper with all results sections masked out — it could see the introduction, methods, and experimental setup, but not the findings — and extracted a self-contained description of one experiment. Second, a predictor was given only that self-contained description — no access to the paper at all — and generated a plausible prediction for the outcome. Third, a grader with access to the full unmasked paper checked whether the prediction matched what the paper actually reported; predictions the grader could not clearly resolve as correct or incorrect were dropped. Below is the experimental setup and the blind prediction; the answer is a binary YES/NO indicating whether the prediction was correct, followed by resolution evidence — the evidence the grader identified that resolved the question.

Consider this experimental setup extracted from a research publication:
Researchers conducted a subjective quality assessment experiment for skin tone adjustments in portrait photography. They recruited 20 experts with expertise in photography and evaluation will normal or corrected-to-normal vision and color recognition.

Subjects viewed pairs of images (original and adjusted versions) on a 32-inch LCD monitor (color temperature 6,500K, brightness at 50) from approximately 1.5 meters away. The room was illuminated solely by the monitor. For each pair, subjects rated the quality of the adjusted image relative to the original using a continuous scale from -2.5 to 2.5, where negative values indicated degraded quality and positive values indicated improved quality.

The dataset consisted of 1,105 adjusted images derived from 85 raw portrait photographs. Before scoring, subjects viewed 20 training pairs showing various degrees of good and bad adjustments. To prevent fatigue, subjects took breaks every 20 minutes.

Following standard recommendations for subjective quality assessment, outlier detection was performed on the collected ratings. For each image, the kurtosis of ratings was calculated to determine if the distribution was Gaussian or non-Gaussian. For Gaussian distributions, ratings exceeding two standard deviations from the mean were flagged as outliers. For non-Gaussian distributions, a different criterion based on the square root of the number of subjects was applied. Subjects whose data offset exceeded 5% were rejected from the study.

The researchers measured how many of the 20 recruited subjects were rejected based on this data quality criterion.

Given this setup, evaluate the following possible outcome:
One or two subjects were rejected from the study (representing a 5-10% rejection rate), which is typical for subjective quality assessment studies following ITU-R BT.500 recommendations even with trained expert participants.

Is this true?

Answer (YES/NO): YES